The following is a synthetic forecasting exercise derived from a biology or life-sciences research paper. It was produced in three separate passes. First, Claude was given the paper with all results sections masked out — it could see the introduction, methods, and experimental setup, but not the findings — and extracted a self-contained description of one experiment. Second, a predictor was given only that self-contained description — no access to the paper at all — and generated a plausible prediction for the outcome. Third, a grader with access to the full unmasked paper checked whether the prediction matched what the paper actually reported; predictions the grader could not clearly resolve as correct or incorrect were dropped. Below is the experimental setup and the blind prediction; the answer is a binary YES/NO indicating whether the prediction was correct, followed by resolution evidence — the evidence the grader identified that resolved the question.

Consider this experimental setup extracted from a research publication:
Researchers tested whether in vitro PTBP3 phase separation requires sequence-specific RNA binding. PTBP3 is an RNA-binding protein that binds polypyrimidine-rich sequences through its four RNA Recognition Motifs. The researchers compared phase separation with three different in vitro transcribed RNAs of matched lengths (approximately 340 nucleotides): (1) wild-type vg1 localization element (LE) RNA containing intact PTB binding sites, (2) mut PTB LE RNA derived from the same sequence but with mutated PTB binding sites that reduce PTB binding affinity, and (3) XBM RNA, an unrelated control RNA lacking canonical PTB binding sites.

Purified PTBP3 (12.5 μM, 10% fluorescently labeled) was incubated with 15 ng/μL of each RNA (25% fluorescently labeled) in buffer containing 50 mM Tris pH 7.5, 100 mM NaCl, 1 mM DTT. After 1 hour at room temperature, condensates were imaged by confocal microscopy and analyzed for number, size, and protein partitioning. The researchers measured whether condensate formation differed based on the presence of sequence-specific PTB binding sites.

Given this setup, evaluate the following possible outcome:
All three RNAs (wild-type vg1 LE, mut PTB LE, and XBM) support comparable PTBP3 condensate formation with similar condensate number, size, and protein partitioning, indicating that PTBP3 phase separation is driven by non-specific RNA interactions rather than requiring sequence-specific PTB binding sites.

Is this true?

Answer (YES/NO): NO